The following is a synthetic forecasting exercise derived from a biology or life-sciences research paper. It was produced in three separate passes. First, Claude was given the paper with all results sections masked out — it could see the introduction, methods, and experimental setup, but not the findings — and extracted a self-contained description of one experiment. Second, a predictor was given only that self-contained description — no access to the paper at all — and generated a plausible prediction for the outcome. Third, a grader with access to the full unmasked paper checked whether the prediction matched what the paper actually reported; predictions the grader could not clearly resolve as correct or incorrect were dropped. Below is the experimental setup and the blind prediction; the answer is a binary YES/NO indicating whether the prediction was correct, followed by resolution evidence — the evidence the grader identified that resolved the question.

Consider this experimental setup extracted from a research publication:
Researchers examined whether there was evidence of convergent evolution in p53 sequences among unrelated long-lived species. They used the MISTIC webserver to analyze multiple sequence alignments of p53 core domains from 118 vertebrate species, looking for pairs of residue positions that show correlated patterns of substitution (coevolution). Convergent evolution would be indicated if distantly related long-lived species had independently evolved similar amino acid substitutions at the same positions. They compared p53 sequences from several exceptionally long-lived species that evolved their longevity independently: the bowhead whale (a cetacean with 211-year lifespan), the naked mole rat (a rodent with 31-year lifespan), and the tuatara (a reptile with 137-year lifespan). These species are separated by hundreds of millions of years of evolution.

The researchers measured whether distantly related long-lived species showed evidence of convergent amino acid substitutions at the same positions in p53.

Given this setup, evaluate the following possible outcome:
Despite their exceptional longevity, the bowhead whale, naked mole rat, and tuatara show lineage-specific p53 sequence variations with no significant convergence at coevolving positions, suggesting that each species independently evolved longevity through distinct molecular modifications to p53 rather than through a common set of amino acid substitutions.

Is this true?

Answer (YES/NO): NO